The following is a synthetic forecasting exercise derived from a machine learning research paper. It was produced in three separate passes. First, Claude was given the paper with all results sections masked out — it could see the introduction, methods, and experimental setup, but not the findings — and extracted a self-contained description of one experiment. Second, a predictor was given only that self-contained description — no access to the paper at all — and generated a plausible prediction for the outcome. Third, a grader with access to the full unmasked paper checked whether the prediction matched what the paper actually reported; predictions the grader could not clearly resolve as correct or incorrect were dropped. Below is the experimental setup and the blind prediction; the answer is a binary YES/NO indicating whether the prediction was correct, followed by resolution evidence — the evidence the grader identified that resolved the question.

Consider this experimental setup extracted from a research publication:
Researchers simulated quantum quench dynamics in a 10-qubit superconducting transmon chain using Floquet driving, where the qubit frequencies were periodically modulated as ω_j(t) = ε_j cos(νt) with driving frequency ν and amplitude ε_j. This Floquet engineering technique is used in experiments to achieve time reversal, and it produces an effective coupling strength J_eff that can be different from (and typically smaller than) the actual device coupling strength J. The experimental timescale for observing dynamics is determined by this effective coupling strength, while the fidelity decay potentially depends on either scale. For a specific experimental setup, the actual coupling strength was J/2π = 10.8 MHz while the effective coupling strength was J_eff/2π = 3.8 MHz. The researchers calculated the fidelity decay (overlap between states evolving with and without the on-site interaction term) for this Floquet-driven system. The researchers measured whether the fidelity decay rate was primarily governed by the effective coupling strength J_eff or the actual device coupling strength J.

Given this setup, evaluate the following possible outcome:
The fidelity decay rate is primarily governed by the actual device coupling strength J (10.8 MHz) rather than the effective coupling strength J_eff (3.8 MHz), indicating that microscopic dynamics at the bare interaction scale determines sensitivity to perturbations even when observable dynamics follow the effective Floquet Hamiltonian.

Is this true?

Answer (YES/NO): YES